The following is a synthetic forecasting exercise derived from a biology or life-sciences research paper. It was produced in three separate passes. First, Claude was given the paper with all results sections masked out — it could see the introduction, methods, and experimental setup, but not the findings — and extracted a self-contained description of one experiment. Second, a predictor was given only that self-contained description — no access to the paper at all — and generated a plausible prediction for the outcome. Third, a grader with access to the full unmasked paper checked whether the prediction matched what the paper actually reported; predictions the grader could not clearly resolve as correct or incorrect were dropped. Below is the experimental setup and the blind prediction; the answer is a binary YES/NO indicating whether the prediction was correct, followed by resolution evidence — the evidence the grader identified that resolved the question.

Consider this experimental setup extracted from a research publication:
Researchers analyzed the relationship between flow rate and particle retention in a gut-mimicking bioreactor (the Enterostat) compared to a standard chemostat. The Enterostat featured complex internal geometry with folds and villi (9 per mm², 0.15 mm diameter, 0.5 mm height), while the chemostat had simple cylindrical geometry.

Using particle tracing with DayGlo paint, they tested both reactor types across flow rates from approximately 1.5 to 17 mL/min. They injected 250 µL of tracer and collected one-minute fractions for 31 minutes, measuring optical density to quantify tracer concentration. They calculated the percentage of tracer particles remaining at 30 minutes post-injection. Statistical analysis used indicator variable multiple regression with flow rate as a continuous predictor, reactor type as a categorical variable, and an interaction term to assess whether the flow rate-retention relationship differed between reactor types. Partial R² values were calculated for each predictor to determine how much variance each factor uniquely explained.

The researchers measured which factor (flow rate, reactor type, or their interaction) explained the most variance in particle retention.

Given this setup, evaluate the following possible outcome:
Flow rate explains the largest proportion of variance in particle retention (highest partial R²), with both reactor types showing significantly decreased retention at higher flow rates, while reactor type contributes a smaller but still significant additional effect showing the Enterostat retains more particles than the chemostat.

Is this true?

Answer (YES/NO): NO